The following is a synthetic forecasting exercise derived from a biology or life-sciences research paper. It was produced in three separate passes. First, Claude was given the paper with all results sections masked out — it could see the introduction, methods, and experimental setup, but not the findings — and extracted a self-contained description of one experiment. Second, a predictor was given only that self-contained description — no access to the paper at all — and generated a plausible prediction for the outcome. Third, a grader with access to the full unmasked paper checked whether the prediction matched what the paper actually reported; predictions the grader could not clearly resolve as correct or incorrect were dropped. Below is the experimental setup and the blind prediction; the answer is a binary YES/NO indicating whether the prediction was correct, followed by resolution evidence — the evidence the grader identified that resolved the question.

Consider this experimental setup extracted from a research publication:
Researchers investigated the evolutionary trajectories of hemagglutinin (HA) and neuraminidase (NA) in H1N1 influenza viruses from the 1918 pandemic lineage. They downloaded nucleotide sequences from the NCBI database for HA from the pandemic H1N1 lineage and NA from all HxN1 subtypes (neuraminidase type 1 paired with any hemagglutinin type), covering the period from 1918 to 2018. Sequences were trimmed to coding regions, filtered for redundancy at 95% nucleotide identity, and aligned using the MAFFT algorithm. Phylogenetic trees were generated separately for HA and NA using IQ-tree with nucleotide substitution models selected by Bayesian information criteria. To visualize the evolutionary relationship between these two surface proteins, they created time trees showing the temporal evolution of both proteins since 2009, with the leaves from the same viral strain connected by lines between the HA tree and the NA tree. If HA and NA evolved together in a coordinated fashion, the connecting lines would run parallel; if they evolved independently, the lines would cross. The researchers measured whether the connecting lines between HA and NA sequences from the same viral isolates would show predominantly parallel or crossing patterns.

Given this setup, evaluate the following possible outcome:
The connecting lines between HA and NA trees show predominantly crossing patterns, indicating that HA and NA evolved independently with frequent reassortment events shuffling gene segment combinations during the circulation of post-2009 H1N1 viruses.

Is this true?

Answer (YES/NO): YES